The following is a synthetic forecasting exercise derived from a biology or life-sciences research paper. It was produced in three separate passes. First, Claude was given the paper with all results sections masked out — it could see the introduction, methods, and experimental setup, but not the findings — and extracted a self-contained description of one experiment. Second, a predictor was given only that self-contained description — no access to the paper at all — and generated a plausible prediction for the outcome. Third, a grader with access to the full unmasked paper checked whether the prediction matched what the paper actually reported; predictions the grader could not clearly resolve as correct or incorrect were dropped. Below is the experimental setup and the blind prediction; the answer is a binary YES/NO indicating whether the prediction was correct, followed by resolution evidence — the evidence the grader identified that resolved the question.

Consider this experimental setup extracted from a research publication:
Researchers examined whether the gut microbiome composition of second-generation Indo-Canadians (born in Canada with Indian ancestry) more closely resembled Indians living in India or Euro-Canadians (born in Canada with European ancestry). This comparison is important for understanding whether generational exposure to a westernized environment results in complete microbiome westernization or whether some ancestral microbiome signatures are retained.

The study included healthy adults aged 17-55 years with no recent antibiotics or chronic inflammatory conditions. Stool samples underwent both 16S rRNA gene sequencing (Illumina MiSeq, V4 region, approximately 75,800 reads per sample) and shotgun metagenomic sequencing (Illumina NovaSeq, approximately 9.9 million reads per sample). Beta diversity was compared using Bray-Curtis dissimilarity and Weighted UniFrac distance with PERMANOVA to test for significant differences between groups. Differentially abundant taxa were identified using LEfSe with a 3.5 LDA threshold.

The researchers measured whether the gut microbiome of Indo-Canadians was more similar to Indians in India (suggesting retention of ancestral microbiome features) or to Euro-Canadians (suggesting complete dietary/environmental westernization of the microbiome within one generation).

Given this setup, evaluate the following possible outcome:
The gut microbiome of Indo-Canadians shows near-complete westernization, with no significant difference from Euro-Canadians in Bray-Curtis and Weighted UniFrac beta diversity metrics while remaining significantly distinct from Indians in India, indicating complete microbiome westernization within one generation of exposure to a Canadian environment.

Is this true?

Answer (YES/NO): NO